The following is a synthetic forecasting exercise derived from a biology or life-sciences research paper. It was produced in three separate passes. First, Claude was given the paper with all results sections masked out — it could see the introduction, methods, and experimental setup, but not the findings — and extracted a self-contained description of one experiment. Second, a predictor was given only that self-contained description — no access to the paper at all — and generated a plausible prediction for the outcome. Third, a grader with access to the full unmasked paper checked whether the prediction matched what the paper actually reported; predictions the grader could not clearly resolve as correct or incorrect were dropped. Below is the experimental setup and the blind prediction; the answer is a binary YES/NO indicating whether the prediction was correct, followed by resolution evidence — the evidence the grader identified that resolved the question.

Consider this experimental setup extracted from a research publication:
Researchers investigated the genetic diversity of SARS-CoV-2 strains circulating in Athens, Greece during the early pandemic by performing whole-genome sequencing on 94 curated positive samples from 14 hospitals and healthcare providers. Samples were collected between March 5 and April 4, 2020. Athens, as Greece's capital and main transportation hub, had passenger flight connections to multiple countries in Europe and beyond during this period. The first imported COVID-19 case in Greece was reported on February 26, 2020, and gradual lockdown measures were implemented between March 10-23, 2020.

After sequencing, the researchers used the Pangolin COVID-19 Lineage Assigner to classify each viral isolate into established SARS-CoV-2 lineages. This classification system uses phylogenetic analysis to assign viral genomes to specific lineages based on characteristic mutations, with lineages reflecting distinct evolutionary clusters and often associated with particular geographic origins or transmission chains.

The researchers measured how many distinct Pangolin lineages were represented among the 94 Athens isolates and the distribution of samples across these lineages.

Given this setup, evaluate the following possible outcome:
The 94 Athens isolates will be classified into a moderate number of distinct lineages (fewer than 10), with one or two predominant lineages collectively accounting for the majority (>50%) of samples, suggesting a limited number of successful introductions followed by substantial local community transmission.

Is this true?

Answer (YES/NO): YES